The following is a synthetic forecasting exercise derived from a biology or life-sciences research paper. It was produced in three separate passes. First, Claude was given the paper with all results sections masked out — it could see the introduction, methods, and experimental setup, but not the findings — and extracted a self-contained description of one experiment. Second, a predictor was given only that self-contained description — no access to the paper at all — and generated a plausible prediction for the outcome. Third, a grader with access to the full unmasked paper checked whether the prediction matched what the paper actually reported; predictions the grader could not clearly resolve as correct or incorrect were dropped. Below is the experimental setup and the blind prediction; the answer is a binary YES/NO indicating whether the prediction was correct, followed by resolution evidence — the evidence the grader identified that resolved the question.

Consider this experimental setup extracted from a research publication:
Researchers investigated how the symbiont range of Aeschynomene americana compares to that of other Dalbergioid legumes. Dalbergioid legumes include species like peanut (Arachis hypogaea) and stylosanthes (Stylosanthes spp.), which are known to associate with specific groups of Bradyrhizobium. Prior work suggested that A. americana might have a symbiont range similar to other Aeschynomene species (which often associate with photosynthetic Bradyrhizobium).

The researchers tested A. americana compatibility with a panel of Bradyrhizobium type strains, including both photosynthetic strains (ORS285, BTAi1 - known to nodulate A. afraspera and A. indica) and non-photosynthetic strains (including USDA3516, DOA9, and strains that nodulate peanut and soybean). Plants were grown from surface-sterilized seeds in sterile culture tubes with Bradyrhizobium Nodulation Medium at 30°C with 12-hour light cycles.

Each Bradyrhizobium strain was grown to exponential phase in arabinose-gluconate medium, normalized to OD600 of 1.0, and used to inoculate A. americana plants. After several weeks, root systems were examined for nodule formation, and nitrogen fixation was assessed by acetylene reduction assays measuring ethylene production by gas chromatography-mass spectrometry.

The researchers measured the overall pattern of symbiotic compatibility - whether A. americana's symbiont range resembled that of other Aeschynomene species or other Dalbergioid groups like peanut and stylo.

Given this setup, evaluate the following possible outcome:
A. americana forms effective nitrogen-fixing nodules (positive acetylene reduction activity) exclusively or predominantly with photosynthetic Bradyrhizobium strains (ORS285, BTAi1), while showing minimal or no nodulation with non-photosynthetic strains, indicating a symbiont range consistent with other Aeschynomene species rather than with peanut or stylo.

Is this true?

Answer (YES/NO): NO